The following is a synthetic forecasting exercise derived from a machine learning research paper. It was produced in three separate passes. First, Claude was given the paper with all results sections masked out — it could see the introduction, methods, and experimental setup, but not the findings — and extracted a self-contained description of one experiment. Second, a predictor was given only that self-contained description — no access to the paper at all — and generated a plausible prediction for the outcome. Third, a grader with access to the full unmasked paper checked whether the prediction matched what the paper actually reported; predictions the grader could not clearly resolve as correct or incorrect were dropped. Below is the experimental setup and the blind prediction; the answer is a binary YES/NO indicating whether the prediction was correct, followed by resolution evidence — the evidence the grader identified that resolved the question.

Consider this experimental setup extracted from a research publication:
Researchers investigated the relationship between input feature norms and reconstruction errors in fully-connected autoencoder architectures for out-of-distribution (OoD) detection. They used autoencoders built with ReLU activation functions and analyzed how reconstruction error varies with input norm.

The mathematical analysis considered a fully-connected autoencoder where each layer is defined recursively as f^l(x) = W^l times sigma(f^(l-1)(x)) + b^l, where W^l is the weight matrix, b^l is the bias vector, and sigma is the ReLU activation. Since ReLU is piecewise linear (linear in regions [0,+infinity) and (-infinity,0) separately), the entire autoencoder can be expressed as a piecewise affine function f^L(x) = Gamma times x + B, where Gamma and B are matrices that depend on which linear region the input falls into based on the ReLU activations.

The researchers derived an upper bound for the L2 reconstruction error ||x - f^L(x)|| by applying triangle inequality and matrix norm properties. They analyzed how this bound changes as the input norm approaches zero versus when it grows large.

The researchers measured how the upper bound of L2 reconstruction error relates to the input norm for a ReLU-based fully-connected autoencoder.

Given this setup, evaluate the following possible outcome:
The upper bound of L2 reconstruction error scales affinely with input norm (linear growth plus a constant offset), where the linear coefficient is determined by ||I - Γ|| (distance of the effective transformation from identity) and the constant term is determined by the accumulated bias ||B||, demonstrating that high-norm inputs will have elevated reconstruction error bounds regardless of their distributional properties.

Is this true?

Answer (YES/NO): YES